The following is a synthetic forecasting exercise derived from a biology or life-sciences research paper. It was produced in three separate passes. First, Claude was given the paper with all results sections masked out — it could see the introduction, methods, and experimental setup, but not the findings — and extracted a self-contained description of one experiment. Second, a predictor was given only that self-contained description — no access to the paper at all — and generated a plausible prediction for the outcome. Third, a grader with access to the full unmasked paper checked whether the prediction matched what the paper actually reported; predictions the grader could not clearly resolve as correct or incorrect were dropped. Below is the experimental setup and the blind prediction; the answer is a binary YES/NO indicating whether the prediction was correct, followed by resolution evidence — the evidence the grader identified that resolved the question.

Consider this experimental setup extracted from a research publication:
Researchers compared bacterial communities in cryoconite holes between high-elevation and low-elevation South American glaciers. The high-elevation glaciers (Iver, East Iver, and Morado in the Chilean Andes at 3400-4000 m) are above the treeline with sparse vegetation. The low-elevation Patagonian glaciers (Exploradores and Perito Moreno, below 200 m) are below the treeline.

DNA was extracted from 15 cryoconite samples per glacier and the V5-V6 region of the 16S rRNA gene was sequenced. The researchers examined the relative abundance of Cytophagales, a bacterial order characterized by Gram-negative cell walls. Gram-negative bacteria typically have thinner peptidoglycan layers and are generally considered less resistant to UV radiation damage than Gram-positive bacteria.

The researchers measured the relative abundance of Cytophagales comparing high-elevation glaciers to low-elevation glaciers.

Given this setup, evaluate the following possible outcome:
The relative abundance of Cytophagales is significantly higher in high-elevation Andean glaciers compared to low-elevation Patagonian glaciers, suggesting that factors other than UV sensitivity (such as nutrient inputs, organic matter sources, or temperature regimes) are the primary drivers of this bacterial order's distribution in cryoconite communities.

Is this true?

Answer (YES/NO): YES